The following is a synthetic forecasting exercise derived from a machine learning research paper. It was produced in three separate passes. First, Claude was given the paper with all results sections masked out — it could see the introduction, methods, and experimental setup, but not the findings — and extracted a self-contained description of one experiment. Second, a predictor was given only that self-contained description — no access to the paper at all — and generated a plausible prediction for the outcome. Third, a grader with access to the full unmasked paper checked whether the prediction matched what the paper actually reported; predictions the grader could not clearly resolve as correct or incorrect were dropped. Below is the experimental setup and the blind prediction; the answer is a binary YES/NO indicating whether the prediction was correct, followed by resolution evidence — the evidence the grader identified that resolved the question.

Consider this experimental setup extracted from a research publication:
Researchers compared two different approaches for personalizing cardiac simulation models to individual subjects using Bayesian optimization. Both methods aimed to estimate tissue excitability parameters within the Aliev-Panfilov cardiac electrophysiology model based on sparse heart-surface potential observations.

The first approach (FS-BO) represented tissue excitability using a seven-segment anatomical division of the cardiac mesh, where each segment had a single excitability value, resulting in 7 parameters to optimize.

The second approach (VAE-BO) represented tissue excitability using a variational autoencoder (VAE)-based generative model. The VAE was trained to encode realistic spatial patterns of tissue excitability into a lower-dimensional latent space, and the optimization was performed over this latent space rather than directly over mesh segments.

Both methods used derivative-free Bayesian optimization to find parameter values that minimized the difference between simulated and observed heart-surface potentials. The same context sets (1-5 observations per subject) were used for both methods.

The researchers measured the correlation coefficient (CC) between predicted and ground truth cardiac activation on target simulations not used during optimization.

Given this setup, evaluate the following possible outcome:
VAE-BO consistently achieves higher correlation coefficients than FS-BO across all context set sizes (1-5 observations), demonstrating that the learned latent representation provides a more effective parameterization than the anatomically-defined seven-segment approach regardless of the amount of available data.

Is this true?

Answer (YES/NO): NO